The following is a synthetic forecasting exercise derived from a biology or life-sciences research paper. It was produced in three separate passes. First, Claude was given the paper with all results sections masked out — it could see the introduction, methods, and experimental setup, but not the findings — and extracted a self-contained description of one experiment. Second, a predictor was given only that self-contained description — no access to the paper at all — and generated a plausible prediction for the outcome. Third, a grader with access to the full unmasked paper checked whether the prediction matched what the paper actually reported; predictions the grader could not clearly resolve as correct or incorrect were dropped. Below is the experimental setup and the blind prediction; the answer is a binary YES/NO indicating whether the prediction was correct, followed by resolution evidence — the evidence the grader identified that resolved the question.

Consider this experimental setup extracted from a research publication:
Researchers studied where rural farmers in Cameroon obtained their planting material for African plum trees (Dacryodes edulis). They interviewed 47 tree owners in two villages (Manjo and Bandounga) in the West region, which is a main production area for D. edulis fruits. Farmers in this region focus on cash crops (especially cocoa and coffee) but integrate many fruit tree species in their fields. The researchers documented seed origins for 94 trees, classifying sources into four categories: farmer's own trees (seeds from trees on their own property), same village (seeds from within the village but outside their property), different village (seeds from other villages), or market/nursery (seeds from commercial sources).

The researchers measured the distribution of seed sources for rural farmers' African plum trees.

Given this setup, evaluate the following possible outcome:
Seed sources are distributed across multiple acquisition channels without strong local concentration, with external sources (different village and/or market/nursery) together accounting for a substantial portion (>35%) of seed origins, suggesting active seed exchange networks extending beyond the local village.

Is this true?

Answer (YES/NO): NO